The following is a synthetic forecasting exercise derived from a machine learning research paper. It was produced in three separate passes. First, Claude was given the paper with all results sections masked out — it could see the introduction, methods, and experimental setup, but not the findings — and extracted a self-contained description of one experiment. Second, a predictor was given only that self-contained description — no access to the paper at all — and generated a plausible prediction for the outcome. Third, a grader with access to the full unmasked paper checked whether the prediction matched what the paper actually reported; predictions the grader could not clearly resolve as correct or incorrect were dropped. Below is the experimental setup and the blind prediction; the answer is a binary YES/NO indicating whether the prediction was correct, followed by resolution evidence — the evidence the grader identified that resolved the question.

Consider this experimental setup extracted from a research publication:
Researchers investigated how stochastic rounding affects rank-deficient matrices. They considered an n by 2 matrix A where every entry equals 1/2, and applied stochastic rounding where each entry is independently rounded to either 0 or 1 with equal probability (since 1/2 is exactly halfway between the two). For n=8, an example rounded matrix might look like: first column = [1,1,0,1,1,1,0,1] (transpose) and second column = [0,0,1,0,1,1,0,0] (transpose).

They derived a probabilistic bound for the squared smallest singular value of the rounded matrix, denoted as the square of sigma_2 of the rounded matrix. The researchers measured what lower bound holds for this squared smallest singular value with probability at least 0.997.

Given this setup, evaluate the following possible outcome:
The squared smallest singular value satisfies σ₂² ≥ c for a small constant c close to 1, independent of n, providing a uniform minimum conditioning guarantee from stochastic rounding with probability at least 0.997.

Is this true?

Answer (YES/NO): NO